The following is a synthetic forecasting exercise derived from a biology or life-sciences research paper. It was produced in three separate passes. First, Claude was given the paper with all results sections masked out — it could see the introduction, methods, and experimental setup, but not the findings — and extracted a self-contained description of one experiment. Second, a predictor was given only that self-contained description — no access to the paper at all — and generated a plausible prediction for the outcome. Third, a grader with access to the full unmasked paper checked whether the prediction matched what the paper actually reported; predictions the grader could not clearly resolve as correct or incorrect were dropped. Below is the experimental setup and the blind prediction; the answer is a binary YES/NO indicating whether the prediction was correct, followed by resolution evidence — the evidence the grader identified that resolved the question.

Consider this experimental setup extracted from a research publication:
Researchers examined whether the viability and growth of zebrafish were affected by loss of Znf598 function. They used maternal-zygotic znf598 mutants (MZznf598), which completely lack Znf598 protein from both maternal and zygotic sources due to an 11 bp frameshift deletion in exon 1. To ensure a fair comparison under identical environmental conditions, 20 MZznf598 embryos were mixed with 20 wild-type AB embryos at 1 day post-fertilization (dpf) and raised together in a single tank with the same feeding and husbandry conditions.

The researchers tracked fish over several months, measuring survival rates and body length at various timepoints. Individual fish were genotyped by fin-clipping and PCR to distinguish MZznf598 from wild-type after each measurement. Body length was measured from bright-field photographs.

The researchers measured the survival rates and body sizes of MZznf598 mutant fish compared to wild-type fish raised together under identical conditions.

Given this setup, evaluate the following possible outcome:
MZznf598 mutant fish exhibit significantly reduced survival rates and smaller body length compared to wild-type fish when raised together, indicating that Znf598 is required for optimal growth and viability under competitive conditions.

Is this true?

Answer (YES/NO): YES